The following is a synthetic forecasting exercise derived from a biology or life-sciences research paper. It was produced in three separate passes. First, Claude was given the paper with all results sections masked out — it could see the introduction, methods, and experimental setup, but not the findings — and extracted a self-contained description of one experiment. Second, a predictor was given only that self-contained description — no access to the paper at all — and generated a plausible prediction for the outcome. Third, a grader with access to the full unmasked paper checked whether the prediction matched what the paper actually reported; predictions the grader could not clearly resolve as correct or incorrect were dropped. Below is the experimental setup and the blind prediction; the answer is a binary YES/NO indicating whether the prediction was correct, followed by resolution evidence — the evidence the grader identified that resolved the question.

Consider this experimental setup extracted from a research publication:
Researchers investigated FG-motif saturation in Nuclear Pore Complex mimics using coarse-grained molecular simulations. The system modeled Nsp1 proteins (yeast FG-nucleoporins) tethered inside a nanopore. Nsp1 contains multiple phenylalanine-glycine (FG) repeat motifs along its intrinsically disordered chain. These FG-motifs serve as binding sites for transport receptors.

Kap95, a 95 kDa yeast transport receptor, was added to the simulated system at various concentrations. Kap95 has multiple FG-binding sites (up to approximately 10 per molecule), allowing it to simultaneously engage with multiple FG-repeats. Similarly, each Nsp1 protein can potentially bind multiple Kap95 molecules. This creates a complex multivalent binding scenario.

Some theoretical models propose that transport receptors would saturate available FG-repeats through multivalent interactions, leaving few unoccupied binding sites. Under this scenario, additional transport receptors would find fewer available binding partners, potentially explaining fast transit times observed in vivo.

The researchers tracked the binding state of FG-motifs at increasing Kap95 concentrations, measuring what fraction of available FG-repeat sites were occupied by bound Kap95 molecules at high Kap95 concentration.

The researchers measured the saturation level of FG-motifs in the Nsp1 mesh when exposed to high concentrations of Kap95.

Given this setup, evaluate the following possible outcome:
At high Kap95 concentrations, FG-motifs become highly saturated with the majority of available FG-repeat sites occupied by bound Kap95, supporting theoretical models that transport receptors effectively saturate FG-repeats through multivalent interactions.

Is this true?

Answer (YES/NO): NO